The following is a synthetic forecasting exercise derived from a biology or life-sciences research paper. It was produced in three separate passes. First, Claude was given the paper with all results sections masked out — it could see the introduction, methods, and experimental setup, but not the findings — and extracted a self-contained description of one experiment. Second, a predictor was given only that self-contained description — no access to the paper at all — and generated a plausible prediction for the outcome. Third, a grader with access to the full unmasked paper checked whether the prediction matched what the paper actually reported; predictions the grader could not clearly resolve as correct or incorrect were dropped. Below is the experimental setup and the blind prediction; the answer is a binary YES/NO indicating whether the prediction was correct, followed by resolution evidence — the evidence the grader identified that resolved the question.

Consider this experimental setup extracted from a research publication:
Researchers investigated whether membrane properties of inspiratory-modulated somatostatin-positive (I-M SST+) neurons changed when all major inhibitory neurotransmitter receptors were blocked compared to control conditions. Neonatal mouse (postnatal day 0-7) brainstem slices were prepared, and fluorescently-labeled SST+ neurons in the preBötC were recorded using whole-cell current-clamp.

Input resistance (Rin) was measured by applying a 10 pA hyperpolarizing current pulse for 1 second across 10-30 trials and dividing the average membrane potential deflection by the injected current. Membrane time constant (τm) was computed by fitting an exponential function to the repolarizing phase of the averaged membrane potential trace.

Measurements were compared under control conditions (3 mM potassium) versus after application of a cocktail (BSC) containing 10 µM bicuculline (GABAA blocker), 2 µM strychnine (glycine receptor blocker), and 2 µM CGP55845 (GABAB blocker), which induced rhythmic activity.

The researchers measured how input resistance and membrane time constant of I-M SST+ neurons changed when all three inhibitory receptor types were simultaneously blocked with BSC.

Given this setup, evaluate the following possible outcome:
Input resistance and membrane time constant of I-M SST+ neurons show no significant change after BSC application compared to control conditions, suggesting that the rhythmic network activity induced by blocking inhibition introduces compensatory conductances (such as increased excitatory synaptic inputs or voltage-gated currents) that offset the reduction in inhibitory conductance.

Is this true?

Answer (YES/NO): NO